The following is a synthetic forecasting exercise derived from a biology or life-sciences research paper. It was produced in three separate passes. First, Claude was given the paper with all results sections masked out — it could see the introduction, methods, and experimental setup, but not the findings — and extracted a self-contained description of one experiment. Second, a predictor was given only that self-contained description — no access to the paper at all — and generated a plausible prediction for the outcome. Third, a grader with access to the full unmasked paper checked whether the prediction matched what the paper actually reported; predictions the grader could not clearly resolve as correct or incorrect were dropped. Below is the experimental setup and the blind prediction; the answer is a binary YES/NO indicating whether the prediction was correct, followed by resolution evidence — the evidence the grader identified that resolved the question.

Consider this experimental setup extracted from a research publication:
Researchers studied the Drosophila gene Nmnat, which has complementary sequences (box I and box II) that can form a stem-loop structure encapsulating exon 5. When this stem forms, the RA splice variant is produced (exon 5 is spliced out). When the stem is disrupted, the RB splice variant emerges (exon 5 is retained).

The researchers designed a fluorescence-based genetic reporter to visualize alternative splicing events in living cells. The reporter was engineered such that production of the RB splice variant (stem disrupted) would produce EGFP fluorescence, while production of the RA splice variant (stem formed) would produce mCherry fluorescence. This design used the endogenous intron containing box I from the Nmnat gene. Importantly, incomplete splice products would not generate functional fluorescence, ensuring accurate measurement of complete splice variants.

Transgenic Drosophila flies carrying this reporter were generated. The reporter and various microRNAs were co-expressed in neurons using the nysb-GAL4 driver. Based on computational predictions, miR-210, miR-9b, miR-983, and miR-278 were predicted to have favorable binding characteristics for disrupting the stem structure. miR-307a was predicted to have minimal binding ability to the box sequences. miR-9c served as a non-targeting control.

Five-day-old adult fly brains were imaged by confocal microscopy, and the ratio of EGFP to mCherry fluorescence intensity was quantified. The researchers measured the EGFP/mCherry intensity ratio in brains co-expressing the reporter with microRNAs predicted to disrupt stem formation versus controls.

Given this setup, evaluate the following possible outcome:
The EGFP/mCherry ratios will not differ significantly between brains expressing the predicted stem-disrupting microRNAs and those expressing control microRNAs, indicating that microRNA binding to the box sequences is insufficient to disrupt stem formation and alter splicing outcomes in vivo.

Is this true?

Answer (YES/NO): NO